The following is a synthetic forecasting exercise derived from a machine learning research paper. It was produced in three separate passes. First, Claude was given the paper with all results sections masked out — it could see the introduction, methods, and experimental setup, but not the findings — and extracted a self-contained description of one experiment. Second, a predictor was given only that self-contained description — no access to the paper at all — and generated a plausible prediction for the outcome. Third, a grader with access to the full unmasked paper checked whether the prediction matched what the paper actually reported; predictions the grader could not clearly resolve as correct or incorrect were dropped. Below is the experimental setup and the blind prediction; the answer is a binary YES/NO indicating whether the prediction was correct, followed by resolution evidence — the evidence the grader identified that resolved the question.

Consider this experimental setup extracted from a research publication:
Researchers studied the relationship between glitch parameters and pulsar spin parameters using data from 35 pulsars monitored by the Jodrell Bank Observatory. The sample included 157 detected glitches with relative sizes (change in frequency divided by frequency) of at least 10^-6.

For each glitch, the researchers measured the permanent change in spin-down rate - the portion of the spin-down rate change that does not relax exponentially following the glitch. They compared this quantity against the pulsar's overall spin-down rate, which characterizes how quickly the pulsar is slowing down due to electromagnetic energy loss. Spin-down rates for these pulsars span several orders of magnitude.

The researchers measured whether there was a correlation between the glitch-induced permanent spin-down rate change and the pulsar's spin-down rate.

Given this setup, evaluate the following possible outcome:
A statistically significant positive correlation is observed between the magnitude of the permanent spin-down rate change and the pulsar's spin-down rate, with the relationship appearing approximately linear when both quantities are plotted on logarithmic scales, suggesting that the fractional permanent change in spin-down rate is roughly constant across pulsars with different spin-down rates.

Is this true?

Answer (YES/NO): NO